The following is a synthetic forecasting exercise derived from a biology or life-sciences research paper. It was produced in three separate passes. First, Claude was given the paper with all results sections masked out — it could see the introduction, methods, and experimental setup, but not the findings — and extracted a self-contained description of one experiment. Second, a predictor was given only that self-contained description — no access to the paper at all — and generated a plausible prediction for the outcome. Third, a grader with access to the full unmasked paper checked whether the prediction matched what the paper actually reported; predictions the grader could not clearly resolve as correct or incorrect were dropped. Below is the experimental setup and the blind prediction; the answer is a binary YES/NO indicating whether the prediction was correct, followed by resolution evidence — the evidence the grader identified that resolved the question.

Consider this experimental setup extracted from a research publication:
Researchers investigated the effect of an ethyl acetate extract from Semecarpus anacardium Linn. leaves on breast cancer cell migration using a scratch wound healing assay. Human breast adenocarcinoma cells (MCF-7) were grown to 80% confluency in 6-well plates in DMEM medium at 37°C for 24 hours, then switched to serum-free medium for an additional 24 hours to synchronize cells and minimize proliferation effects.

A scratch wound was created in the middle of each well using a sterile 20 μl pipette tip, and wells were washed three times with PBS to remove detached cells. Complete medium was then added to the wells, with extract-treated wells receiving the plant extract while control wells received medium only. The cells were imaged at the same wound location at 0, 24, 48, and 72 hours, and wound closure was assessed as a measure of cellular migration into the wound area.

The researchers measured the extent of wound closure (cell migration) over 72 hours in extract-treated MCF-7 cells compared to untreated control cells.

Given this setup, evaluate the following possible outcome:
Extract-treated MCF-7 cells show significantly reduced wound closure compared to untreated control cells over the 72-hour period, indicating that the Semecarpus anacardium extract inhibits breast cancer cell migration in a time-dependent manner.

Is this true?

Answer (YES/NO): YES